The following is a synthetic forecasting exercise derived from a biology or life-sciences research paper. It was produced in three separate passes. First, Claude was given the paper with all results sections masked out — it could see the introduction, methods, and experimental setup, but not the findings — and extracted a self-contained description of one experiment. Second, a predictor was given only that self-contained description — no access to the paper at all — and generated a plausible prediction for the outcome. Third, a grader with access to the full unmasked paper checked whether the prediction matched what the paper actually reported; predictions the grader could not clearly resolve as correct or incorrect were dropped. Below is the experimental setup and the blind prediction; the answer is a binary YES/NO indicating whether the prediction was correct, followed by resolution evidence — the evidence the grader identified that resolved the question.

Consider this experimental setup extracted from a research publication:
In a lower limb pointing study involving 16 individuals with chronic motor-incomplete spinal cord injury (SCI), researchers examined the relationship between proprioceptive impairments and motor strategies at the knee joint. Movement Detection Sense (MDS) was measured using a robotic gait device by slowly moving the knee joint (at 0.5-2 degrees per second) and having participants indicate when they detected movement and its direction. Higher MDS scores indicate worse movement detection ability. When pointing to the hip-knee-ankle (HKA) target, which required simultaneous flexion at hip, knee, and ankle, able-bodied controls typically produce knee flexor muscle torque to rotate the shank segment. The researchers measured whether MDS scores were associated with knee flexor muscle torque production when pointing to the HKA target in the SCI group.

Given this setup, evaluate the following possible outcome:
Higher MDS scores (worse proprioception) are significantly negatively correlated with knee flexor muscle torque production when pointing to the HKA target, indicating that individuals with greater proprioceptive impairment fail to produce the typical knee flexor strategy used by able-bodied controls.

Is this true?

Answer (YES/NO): YES